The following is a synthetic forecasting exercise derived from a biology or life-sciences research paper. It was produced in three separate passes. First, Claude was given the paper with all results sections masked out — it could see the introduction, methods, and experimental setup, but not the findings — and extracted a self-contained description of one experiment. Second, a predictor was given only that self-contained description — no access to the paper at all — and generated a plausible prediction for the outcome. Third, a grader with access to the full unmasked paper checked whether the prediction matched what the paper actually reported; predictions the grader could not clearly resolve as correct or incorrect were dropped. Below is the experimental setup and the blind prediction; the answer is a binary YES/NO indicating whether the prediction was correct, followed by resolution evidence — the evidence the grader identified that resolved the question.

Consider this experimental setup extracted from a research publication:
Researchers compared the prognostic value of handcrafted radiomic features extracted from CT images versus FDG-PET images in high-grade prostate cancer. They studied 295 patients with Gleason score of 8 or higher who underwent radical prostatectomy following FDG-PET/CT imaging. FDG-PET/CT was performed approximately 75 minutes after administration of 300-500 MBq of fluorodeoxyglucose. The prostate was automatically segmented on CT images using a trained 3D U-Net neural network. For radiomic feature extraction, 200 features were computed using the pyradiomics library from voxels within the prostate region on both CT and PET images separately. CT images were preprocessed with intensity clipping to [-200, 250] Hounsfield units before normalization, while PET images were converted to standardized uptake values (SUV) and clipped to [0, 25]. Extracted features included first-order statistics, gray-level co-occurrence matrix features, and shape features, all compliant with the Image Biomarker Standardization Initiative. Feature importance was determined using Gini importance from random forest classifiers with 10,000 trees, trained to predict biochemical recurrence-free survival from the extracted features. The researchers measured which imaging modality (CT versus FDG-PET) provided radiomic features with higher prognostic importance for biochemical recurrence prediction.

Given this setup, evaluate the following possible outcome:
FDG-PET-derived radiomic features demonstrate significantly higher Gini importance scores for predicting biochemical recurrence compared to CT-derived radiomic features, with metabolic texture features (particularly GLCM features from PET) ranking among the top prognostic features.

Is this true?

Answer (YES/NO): NO